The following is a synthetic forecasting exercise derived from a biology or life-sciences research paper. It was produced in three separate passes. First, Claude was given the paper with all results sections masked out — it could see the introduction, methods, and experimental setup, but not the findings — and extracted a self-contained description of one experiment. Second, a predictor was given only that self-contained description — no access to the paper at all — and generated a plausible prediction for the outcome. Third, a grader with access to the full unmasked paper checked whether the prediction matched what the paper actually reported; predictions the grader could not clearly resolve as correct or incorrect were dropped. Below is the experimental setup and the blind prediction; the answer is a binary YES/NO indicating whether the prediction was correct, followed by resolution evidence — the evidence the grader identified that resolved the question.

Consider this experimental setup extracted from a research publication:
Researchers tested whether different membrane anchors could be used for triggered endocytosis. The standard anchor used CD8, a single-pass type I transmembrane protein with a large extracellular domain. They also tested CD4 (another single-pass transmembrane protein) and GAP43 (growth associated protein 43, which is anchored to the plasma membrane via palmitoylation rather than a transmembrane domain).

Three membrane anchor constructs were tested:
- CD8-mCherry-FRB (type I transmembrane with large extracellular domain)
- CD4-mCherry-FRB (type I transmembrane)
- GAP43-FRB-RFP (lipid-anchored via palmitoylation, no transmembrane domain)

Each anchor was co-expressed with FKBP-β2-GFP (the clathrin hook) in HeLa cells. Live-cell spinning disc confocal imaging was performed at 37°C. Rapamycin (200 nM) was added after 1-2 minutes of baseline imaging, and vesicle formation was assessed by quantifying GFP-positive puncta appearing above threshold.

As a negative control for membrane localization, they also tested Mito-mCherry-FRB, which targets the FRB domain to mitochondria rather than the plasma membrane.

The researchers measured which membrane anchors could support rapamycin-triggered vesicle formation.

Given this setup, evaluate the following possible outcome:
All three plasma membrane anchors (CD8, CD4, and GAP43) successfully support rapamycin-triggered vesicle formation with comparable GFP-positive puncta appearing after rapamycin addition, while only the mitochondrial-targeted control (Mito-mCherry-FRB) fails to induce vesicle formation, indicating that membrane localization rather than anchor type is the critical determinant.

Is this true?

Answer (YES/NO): YES